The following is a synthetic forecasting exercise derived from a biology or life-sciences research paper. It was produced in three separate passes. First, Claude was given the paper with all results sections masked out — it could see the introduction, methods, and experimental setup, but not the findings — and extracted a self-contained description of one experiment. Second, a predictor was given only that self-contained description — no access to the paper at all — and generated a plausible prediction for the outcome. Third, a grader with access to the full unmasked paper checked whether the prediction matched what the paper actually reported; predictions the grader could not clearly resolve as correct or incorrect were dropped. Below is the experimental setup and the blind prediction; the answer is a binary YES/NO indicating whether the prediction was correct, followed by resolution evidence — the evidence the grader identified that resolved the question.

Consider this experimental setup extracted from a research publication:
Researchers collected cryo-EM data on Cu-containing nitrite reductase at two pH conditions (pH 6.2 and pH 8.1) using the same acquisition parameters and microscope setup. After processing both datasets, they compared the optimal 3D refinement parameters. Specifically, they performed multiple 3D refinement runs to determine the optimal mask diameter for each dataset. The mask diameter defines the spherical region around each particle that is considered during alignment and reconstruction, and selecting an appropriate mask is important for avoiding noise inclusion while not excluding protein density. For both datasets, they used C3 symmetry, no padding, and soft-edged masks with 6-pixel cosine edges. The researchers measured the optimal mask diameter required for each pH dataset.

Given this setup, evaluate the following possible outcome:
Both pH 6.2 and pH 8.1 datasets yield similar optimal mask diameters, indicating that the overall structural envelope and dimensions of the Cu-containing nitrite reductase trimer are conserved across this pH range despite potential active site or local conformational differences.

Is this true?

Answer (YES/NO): NO